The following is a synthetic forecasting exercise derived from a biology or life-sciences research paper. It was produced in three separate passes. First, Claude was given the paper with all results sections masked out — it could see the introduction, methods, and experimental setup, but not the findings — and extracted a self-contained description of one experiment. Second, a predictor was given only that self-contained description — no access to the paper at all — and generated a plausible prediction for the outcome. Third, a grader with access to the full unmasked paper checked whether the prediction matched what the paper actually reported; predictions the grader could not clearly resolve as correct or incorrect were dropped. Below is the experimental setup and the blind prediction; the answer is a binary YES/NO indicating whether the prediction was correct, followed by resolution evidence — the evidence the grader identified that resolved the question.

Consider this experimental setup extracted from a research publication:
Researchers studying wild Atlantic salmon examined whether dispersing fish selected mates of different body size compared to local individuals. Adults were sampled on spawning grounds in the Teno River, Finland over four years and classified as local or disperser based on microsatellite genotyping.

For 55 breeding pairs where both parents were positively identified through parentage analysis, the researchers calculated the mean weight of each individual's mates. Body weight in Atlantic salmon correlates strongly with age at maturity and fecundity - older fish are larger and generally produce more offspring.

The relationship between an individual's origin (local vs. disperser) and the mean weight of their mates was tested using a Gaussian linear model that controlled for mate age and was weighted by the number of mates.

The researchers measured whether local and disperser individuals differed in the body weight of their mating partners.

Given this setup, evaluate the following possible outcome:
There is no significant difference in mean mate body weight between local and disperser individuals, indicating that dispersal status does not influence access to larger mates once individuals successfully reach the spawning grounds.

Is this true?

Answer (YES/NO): YES